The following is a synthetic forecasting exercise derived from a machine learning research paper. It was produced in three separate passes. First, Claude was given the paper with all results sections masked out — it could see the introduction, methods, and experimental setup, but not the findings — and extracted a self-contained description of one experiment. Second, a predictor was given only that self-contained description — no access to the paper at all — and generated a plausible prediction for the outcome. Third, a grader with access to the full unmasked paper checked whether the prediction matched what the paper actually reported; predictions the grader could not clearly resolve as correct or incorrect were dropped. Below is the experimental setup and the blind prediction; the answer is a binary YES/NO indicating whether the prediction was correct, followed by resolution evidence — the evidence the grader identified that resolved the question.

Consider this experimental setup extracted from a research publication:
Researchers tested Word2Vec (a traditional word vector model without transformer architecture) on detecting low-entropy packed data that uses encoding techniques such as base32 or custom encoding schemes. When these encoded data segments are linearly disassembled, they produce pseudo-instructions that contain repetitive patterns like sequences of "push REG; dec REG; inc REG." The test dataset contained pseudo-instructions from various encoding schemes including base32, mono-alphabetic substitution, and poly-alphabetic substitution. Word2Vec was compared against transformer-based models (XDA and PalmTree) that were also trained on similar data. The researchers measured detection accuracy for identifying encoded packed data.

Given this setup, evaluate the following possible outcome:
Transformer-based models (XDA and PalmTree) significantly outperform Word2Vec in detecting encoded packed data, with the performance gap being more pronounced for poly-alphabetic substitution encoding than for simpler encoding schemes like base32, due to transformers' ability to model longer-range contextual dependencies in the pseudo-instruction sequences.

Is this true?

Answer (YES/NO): NO